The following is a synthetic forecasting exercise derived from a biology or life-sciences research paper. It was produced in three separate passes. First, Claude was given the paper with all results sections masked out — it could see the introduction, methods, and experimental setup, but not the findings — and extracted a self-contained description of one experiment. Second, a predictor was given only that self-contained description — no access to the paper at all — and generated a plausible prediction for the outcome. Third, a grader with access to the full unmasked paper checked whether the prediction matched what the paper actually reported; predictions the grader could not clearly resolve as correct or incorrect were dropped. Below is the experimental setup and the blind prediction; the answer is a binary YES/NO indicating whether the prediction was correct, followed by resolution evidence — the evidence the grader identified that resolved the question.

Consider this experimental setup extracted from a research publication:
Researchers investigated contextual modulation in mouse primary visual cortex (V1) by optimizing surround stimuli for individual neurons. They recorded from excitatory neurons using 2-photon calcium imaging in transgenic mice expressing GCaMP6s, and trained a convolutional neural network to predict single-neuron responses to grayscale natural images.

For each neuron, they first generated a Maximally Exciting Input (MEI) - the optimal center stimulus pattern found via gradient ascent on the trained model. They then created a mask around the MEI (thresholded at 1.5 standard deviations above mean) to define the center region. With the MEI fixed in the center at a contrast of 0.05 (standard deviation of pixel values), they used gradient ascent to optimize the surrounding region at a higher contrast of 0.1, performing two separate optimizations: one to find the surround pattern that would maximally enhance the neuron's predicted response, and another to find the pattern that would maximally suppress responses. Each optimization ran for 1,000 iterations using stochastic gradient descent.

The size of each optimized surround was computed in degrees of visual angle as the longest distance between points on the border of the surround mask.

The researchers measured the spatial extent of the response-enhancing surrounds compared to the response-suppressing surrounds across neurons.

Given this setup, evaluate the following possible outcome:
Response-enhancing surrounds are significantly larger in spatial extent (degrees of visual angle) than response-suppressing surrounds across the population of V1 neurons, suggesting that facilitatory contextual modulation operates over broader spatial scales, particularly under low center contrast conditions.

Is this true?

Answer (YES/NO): YES